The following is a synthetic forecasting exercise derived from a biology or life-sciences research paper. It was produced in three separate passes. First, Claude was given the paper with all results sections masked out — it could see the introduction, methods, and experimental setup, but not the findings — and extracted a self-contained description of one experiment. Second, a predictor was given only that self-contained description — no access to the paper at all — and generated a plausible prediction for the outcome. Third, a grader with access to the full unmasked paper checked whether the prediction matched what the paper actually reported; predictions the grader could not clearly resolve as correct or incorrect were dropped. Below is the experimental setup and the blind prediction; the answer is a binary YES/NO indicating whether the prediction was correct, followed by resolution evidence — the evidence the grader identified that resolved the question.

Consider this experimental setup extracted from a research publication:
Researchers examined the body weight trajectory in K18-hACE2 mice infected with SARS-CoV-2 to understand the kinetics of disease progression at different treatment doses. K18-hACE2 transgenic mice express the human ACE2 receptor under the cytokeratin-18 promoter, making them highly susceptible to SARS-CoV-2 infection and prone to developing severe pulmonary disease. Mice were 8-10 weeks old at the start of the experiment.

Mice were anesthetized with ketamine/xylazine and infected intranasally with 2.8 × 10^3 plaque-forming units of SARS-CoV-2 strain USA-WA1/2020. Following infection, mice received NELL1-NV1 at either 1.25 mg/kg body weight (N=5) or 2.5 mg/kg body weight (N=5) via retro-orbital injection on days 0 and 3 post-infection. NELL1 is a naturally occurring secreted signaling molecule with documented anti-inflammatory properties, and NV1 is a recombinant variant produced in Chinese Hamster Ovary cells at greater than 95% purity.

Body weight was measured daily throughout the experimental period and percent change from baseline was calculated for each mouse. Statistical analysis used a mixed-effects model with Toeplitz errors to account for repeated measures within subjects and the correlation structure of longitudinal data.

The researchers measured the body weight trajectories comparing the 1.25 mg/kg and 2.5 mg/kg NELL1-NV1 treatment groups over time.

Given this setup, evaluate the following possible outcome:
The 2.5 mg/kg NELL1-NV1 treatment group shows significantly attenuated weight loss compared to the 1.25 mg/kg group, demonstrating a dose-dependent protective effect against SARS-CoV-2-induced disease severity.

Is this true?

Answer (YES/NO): NO